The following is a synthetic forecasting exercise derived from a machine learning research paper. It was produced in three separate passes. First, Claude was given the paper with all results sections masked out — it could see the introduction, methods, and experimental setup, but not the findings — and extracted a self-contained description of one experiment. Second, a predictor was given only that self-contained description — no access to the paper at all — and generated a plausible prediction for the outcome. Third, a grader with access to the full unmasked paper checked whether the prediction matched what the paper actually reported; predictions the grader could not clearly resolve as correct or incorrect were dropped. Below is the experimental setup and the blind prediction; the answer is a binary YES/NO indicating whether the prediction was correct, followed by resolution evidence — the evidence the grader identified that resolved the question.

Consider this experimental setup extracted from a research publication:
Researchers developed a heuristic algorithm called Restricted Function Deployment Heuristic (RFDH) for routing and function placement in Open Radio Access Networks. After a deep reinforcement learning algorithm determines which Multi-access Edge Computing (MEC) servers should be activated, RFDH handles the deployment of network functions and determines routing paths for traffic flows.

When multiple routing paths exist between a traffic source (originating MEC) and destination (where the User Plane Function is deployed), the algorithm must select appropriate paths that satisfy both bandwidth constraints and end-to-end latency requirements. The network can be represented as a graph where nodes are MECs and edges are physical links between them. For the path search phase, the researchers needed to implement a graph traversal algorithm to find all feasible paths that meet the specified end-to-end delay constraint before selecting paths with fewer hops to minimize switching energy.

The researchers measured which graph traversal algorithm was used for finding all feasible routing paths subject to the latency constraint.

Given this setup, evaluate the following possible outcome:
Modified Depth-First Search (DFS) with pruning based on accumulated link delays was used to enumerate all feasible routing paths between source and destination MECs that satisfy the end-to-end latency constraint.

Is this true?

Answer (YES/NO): NO